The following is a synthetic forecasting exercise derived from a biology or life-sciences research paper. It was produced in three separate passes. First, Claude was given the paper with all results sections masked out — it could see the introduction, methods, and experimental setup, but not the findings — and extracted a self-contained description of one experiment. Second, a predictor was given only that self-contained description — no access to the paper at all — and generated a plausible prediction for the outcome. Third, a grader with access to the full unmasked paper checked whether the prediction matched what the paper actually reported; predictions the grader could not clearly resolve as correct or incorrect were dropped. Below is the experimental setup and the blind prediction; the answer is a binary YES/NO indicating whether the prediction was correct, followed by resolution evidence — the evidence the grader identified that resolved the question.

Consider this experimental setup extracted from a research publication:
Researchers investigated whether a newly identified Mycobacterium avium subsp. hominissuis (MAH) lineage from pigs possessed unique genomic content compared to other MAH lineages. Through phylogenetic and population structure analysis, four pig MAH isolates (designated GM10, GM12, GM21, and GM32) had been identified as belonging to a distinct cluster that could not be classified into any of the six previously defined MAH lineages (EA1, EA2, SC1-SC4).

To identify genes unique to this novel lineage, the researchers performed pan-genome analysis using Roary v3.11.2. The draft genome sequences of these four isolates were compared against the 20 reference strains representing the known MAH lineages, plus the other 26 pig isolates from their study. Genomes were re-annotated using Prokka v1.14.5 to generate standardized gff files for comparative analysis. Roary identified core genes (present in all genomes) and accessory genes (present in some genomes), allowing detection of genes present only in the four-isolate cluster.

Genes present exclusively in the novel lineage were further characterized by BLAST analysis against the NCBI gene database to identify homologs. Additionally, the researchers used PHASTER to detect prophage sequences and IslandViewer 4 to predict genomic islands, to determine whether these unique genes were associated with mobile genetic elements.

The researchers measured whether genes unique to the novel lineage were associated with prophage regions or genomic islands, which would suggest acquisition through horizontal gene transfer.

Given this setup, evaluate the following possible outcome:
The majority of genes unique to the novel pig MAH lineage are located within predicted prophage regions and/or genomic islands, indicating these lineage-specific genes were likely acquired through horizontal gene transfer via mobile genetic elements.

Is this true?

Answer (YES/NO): YES